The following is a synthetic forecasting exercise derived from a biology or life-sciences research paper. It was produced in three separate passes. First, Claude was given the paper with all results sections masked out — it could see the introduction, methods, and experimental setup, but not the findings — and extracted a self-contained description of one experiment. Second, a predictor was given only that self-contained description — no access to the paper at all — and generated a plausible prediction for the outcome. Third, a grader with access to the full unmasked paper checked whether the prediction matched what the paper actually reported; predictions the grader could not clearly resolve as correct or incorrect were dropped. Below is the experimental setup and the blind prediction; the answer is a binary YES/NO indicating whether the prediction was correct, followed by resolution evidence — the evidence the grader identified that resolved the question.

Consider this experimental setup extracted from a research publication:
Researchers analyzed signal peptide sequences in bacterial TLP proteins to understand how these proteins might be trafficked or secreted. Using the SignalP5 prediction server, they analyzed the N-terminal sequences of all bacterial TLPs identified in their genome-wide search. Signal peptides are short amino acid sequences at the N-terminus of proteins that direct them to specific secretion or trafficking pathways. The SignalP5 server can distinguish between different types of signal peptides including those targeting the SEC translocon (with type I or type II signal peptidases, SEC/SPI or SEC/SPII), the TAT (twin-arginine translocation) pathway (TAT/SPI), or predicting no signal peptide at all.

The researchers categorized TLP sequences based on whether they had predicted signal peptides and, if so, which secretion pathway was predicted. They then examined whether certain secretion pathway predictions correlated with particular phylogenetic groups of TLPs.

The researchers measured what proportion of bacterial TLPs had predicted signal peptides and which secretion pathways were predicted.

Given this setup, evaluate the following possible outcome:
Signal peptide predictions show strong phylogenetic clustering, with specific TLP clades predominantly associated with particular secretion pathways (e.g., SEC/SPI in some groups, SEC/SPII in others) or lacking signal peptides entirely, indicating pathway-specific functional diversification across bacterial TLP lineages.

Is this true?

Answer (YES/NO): YES